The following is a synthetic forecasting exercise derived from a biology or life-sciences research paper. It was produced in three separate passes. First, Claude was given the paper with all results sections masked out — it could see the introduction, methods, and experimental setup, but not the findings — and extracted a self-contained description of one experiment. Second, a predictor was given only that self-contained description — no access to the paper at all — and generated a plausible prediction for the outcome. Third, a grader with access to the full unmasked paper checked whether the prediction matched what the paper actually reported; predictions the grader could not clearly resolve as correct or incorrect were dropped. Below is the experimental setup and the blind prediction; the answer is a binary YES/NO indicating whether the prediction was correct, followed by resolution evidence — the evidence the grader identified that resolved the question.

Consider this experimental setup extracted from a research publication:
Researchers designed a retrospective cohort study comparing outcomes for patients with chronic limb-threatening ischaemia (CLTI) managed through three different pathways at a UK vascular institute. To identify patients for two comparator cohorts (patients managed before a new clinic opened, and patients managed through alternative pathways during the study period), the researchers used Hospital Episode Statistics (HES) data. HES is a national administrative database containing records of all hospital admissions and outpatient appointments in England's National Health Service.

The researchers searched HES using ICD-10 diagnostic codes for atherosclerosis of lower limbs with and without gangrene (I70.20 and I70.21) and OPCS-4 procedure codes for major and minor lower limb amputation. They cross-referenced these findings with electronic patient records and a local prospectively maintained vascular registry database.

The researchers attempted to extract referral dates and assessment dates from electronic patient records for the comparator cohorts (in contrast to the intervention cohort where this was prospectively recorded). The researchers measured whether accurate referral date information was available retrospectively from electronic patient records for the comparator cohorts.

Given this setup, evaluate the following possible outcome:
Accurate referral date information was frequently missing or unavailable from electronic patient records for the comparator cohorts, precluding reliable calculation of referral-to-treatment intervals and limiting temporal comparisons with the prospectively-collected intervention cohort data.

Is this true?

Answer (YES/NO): YES